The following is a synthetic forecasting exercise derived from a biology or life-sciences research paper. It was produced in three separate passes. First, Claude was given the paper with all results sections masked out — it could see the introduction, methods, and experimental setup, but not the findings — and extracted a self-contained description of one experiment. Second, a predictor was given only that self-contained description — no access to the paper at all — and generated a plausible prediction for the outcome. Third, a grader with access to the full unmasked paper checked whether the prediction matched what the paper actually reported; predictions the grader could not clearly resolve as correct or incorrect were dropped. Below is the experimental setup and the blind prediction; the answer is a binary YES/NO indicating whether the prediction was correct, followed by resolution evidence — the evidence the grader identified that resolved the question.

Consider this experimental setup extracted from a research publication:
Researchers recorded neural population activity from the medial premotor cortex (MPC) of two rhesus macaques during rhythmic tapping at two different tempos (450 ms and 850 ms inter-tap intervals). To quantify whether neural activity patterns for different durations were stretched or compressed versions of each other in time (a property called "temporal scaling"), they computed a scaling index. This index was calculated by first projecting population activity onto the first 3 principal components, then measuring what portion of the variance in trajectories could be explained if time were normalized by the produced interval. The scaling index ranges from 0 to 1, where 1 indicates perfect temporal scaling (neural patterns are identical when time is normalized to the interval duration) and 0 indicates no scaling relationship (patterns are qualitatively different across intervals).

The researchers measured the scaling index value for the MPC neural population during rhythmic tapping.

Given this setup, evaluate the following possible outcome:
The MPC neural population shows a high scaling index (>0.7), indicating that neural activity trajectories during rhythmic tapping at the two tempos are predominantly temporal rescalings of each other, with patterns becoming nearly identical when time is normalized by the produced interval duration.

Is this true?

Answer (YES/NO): NO